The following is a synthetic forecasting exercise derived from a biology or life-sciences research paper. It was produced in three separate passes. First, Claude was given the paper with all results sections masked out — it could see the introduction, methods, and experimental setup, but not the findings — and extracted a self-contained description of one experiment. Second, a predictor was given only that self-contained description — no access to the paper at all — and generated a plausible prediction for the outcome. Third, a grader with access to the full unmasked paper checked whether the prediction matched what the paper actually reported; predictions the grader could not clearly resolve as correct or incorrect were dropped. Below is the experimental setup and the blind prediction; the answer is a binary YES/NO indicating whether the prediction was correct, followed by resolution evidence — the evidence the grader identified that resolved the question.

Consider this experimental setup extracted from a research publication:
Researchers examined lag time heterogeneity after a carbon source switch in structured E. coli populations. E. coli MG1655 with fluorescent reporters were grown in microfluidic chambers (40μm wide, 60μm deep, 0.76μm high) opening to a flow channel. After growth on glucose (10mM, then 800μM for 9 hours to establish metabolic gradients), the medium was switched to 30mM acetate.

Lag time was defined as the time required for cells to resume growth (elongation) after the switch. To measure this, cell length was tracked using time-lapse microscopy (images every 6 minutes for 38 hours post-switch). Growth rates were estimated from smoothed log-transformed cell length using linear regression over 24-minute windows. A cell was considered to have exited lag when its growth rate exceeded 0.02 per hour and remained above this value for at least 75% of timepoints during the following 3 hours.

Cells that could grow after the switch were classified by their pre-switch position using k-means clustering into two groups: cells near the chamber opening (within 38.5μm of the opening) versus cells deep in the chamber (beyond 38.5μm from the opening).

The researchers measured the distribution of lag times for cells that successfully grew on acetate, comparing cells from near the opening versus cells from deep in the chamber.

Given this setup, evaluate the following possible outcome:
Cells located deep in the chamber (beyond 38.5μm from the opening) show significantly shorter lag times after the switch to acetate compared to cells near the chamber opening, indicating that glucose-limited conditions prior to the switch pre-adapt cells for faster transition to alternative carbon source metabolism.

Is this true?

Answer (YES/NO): NO